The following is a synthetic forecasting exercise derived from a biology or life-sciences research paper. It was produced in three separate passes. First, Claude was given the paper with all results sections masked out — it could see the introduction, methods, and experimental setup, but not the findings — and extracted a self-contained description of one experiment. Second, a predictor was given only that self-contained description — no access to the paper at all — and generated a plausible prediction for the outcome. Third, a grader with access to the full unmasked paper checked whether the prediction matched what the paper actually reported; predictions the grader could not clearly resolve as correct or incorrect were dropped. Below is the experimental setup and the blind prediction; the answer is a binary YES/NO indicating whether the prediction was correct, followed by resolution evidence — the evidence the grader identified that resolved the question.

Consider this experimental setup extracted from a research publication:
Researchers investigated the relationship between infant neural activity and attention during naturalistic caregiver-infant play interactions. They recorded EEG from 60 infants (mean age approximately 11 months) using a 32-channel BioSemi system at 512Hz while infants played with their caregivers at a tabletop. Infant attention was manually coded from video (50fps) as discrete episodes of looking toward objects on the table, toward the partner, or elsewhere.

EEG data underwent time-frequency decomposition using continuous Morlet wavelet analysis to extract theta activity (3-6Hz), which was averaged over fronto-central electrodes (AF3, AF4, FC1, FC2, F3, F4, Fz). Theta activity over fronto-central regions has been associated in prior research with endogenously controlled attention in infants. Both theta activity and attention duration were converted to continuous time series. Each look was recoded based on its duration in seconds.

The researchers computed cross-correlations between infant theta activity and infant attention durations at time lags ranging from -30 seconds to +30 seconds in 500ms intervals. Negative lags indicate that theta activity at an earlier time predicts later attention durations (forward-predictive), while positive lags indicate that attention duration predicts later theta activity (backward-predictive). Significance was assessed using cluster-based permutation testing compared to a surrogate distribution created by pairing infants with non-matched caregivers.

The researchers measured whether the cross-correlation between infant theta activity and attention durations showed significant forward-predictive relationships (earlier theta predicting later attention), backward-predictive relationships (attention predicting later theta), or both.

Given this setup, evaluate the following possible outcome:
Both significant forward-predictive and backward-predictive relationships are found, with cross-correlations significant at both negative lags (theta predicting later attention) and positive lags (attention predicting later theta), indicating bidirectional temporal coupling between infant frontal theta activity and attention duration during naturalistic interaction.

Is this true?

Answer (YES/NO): YES